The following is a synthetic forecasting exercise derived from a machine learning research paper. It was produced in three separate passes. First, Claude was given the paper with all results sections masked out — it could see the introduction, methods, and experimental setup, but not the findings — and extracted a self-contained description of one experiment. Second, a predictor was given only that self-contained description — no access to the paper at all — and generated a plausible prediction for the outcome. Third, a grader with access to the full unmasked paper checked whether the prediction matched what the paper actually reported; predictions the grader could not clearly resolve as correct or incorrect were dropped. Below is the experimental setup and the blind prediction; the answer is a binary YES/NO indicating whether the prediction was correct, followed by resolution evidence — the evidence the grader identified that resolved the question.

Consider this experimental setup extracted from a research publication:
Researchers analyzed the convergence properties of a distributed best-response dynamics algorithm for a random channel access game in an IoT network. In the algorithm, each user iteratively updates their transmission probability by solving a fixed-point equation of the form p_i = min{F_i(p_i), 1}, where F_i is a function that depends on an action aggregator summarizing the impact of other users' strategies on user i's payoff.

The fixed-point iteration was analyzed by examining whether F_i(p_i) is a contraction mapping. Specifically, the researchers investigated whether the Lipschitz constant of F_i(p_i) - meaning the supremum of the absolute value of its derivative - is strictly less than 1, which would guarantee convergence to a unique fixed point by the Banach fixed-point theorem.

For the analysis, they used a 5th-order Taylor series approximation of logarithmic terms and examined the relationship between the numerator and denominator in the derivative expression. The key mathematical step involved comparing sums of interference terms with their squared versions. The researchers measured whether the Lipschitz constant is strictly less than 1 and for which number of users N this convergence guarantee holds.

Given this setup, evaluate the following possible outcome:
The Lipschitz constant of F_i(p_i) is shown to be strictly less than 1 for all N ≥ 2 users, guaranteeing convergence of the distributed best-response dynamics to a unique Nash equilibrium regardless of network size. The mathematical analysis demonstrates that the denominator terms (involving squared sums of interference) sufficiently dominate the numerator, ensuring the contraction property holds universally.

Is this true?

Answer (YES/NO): NO